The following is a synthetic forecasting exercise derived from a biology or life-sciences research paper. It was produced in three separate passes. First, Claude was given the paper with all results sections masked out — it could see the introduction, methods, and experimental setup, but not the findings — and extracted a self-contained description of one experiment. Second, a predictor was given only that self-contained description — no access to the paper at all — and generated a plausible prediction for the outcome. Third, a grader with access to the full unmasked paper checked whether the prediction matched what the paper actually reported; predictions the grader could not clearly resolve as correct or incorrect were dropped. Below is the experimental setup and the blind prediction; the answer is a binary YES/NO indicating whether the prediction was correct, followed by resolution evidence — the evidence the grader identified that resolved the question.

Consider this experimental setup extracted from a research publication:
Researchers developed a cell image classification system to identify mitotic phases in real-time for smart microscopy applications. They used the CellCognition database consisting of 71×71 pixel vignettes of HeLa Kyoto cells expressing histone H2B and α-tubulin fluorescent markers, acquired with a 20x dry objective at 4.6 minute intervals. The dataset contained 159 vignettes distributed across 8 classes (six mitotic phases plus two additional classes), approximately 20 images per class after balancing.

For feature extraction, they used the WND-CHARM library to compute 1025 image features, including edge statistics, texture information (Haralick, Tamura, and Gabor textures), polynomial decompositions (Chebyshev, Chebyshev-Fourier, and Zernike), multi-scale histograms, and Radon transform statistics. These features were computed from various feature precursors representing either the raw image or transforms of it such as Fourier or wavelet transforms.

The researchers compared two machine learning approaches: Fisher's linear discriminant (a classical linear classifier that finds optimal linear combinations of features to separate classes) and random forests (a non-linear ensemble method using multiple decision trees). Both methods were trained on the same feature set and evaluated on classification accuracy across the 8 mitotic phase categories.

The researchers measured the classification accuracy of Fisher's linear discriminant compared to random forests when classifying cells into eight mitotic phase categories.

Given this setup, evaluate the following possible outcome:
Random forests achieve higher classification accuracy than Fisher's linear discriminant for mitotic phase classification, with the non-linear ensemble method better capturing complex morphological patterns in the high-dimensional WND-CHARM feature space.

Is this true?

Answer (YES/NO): YES